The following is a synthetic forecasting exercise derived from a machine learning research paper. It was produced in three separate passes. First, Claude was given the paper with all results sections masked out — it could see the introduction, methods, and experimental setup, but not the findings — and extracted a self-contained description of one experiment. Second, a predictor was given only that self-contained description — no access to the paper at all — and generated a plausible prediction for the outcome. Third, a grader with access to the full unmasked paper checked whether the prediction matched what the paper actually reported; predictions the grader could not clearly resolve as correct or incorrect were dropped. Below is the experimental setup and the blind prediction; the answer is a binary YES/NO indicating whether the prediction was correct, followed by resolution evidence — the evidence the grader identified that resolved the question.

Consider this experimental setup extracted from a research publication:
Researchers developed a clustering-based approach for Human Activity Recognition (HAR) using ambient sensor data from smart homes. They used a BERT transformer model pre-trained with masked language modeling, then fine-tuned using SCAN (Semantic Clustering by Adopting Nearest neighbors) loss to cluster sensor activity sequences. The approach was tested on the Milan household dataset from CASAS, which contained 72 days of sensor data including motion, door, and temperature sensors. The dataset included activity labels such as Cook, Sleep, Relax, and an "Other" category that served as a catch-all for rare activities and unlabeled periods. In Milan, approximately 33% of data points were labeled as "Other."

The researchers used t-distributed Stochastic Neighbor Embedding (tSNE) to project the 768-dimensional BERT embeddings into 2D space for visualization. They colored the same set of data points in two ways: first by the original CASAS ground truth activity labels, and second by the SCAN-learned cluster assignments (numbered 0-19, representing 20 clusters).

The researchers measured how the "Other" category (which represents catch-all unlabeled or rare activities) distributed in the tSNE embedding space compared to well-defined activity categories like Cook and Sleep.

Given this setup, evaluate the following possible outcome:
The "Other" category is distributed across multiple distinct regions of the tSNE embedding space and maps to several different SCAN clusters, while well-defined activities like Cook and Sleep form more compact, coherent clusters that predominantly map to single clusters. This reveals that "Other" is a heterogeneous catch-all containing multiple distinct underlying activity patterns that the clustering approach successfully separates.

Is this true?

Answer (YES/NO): NO